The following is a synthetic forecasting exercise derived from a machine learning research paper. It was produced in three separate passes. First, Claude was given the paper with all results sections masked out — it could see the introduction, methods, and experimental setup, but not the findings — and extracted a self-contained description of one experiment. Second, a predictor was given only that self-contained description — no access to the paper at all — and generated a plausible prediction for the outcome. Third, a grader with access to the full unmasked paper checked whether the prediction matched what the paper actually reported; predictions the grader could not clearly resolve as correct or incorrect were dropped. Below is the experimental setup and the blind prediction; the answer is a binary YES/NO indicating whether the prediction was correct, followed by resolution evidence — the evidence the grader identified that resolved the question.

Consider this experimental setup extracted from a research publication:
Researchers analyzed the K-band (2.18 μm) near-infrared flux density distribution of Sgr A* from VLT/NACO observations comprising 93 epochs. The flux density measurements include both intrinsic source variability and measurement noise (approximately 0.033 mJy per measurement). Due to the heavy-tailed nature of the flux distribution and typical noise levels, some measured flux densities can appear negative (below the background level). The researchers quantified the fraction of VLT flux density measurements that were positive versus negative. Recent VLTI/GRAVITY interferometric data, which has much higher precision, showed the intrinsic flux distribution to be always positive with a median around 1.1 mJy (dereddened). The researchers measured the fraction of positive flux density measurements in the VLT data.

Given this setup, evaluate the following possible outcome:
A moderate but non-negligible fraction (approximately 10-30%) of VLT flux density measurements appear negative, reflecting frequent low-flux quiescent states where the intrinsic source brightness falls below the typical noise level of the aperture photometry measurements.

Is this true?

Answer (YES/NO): YES